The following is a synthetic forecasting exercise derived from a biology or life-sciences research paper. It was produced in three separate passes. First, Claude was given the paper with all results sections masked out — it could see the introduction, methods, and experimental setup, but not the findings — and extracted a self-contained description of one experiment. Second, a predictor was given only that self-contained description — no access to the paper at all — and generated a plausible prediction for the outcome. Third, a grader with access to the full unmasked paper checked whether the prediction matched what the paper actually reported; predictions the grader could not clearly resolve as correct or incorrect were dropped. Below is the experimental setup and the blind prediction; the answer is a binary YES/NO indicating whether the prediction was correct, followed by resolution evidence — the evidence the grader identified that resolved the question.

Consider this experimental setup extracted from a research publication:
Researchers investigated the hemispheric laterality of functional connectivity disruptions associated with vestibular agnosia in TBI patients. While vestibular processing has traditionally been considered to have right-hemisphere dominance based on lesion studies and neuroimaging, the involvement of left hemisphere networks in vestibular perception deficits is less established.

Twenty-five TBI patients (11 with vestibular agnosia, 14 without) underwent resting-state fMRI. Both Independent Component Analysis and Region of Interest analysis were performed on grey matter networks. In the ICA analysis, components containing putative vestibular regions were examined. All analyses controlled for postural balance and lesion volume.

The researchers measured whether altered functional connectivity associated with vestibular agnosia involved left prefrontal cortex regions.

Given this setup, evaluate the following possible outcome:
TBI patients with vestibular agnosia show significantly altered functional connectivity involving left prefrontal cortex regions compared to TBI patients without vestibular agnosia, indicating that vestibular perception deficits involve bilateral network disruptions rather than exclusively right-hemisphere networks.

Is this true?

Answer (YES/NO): YES